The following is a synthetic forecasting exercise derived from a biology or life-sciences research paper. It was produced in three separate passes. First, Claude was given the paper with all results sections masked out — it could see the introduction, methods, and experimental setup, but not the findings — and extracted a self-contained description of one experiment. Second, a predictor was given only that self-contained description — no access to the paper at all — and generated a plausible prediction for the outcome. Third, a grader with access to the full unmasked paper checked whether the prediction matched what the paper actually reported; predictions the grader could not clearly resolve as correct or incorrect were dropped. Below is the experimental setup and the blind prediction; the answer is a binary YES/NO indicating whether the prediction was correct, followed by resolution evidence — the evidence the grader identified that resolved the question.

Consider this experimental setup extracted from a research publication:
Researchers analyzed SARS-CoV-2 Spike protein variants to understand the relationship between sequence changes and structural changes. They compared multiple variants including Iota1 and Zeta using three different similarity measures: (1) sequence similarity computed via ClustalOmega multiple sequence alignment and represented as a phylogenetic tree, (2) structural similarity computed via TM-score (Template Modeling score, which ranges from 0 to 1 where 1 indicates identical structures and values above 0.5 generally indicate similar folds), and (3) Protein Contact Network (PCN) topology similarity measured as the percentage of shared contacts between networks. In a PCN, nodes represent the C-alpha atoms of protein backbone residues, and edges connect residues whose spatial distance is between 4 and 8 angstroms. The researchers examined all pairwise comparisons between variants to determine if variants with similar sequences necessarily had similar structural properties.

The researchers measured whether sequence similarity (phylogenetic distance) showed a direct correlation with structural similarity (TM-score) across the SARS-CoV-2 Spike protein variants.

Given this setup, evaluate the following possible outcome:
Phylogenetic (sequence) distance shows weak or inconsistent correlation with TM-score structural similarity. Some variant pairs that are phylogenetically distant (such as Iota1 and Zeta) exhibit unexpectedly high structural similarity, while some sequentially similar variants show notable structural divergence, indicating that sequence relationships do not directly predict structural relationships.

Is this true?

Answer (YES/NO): YES